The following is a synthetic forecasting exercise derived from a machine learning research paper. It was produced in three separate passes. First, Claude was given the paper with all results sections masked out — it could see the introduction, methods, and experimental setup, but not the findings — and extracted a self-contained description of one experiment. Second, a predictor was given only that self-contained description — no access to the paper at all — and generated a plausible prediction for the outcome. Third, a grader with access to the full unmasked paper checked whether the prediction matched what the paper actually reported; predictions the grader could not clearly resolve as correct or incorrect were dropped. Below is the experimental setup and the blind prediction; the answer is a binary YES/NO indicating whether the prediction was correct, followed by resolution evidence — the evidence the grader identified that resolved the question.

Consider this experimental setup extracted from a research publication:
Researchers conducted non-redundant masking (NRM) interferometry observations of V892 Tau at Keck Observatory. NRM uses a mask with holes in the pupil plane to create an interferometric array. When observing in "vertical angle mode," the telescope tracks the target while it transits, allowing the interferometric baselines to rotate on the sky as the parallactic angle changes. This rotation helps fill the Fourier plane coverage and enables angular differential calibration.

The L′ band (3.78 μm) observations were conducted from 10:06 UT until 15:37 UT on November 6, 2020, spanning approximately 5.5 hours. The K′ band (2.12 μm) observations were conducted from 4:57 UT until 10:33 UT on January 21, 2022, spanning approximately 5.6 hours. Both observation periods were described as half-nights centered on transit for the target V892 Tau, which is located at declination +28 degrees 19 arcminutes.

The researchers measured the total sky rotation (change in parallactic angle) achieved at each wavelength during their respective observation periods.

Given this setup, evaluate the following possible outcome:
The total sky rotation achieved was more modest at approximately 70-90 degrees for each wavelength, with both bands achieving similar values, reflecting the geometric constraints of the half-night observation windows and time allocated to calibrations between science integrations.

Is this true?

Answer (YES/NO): NO